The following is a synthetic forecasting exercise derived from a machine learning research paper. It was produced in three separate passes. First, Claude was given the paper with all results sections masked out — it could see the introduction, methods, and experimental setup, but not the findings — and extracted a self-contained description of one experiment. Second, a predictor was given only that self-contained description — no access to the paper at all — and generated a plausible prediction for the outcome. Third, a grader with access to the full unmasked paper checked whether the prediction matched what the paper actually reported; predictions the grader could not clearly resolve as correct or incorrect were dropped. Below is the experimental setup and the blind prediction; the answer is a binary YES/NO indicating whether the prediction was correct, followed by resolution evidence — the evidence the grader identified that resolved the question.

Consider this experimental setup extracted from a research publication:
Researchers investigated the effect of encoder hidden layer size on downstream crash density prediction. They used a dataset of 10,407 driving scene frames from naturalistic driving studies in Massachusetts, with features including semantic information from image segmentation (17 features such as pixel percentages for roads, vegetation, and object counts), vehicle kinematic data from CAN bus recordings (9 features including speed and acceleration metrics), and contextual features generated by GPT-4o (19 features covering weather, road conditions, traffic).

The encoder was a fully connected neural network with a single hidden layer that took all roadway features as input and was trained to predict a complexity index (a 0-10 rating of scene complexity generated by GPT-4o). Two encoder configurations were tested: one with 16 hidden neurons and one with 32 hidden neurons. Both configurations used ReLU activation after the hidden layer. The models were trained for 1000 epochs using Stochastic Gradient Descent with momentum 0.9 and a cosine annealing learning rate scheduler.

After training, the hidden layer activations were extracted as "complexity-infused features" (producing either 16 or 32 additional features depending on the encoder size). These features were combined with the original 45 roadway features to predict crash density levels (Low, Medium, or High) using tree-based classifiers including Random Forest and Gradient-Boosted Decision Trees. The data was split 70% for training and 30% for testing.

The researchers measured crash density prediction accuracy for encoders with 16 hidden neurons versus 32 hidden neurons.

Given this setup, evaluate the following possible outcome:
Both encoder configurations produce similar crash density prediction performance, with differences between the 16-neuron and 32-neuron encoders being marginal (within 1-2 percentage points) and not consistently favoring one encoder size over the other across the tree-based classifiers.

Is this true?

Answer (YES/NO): NO